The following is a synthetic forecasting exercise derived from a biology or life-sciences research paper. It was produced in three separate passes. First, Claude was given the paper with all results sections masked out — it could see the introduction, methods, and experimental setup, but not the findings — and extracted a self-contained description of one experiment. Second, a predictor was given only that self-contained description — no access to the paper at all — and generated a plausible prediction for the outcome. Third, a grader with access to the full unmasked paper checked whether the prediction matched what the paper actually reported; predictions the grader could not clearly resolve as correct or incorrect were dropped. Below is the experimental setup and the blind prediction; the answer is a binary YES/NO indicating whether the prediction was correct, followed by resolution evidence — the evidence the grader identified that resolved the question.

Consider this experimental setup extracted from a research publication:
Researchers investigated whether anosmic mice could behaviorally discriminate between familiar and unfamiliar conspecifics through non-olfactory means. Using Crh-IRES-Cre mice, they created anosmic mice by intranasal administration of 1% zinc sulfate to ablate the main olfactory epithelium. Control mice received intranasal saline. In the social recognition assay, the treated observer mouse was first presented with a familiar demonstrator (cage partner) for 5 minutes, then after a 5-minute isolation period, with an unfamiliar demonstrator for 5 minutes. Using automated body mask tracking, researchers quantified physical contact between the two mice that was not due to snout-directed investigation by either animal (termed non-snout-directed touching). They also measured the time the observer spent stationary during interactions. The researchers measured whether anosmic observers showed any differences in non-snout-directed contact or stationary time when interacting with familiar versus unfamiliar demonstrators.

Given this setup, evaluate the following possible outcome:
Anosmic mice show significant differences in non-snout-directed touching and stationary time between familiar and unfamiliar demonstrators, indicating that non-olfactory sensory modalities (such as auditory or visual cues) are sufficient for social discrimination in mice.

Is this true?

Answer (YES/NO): NO